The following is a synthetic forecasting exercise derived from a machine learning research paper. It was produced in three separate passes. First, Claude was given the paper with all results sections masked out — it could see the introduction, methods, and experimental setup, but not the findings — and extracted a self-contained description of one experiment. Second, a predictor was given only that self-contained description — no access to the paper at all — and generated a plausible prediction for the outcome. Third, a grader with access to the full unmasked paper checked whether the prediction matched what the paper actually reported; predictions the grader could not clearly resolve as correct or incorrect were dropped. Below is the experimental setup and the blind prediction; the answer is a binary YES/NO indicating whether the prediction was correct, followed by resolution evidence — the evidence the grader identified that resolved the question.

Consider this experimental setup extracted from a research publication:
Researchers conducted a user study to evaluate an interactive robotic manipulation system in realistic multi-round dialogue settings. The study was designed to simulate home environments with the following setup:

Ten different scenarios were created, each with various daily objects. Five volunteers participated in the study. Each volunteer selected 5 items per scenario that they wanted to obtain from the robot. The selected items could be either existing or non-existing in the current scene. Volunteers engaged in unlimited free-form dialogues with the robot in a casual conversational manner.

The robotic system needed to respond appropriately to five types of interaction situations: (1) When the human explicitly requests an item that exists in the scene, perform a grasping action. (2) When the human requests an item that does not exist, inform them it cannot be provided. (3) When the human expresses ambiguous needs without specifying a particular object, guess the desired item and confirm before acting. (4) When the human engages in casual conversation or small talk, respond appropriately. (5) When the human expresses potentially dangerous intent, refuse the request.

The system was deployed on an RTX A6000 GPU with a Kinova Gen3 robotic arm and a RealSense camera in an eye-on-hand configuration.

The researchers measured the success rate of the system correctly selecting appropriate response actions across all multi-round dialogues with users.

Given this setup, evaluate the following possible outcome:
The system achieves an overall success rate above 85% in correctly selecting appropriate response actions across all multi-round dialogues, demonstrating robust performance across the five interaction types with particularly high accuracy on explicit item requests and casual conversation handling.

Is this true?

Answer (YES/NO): NO